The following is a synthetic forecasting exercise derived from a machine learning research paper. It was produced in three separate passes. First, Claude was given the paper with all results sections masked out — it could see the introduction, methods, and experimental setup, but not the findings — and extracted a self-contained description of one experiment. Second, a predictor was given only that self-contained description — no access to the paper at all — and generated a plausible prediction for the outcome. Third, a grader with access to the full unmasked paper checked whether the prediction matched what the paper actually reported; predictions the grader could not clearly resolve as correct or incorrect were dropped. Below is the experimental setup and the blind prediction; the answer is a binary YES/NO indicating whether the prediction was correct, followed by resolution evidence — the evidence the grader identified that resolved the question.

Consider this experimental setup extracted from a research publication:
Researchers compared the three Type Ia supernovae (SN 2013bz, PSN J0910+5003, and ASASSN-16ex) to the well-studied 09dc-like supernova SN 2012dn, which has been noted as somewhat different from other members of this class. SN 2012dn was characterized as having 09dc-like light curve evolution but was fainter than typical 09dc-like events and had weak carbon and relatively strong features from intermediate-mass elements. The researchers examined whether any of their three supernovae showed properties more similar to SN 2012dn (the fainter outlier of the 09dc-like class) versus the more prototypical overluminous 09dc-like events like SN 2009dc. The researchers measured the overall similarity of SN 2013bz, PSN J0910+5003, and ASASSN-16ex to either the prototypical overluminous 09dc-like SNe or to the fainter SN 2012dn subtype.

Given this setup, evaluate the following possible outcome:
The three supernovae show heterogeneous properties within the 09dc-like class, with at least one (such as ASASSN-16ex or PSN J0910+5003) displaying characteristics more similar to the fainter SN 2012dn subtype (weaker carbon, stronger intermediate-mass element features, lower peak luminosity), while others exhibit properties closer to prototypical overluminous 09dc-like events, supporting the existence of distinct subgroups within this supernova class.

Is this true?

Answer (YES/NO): NO